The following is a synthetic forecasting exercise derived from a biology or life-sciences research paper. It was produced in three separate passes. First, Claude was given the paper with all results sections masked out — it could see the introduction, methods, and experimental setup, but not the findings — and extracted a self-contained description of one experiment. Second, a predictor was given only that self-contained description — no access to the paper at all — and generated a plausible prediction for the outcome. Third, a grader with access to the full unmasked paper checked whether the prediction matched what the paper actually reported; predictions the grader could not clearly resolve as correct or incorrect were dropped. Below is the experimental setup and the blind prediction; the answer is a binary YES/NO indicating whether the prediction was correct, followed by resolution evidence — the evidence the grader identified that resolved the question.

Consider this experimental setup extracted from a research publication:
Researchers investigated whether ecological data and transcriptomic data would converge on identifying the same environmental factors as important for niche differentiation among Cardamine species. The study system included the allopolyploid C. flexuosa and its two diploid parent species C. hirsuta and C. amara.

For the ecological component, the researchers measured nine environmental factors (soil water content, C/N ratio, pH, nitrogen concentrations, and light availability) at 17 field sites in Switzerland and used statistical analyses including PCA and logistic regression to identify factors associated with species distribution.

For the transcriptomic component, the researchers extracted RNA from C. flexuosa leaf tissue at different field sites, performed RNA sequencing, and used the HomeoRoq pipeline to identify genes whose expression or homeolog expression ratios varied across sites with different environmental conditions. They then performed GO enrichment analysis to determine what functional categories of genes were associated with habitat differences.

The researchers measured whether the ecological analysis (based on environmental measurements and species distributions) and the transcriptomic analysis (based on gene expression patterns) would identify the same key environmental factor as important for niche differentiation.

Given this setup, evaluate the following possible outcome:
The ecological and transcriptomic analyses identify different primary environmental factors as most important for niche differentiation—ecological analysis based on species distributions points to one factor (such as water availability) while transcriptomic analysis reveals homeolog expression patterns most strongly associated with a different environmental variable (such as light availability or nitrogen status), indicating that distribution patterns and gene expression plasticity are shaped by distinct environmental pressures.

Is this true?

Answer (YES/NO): NO